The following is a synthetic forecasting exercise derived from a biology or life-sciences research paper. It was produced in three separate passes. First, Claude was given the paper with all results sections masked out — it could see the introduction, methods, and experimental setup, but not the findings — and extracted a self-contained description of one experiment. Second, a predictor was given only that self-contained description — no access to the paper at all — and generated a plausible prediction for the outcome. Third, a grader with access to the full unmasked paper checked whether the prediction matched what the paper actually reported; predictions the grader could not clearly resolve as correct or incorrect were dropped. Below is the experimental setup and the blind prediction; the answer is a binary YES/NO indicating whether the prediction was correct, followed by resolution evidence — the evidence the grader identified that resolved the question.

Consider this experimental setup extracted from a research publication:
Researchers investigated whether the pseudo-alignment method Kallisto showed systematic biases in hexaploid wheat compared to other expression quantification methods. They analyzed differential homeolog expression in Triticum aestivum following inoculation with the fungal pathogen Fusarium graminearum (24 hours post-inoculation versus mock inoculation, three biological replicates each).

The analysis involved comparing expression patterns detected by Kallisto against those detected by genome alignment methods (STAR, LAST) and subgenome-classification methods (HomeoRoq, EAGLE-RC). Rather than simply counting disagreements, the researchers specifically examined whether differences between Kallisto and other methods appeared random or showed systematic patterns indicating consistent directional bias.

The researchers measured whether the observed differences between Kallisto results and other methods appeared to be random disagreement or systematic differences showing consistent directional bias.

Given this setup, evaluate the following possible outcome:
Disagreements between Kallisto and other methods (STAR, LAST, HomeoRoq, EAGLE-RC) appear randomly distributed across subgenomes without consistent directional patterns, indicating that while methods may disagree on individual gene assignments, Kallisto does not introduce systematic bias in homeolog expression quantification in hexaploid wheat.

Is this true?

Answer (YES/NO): NO